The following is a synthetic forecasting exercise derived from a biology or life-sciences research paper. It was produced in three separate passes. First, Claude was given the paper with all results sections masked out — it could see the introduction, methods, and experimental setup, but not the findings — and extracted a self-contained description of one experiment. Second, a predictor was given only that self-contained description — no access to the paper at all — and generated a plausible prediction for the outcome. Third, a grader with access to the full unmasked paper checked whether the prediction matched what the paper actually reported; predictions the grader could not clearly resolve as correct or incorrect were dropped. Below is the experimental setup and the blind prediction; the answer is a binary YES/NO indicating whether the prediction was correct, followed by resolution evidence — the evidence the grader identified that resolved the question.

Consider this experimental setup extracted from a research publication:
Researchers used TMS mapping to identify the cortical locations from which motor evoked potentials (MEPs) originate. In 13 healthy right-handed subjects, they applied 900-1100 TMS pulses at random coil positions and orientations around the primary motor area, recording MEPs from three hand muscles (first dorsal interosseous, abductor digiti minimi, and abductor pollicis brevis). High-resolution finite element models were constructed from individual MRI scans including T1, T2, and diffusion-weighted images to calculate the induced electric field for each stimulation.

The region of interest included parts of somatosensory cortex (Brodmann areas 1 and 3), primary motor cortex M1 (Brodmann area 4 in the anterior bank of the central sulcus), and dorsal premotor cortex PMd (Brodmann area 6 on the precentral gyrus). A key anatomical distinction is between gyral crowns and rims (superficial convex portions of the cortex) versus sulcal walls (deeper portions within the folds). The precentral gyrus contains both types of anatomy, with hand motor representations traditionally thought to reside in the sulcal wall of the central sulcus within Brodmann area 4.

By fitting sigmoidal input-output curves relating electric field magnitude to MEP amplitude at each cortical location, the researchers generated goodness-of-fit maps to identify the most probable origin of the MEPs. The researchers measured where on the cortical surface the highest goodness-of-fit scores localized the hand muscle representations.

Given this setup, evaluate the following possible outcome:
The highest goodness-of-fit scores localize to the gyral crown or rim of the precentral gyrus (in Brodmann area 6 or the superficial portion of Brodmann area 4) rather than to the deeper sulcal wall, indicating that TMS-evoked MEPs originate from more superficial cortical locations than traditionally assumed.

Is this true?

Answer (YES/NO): YES